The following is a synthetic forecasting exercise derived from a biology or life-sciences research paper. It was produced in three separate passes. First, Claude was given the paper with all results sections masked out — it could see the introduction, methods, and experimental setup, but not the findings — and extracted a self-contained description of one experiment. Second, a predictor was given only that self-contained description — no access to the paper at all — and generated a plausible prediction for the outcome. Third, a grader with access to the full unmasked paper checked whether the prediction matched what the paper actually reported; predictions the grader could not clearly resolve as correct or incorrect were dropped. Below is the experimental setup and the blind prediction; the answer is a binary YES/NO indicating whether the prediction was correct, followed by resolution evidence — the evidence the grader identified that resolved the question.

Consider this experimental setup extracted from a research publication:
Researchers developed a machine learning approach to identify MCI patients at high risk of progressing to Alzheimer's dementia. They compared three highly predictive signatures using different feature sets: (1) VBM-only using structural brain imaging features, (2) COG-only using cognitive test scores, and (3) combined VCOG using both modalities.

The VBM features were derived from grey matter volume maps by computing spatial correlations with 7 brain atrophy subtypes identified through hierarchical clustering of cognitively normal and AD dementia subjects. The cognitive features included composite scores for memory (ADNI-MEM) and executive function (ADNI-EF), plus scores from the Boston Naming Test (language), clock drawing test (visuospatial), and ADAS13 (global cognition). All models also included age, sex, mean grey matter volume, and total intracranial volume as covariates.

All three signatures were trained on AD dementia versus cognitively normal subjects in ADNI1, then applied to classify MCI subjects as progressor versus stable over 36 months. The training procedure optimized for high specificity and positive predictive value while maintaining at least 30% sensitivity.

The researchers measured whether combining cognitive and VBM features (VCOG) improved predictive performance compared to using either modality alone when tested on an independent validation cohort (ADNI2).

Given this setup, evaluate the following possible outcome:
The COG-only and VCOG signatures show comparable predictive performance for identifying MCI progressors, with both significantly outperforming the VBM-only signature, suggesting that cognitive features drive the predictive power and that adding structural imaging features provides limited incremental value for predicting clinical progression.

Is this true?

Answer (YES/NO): YES